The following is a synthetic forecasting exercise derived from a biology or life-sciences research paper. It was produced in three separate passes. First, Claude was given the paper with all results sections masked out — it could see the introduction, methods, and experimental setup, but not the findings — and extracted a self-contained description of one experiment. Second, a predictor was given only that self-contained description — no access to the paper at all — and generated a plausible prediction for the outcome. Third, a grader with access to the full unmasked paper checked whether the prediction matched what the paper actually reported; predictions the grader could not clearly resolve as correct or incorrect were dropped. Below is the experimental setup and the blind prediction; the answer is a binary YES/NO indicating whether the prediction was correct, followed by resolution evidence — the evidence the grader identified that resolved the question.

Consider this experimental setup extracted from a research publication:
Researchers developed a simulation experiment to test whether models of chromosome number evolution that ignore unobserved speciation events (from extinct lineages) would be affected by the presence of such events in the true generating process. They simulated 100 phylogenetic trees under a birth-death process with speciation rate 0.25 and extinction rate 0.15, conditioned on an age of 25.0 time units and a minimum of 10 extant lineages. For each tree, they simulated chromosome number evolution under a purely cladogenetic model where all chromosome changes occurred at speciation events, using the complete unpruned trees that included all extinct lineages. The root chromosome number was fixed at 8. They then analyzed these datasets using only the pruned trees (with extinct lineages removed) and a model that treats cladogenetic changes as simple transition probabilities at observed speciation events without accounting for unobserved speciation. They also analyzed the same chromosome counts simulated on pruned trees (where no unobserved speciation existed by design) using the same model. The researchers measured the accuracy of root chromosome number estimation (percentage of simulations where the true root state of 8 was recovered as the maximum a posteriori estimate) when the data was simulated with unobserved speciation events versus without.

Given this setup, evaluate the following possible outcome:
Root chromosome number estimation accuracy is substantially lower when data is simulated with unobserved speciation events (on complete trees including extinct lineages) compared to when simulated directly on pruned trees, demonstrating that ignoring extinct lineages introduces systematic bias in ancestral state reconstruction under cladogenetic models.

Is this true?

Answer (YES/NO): YES